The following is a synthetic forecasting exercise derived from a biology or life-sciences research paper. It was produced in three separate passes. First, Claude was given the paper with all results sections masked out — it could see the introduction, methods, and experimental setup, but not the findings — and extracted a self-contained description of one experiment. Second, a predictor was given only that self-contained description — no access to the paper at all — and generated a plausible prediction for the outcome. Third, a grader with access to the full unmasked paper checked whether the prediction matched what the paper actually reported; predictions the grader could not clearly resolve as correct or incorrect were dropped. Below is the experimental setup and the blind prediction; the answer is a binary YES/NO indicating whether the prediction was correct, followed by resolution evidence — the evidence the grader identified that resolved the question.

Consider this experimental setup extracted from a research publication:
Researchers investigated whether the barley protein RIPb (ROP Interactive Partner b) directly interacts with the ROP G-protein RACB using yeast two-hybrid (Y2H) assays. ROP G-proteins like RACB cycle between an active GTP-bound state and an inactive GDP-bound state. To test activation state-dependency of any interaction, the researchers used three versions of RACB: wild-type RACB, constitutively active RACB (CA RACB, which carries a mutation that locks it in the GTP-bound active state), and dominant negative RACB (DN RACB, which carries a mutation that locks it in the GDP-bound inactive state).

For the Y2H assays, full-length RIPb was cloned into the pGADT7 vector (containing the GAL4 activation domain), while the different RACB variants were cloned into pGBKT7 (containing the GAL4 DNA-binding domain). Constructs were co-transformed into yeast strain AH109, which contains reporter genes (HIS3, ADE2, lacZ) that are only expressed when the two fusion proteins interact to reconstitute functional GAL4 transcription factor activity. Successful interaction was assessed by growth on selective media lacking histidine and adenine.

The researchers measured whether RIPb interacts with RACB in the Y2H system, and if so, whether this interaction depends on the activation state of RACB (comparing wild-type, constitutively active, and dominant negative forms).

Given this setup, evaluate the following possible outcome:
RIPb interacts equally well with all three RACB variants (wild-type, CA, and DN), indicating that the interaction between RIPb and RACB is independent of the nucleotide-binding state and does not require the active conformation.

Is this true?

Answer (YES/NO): NO